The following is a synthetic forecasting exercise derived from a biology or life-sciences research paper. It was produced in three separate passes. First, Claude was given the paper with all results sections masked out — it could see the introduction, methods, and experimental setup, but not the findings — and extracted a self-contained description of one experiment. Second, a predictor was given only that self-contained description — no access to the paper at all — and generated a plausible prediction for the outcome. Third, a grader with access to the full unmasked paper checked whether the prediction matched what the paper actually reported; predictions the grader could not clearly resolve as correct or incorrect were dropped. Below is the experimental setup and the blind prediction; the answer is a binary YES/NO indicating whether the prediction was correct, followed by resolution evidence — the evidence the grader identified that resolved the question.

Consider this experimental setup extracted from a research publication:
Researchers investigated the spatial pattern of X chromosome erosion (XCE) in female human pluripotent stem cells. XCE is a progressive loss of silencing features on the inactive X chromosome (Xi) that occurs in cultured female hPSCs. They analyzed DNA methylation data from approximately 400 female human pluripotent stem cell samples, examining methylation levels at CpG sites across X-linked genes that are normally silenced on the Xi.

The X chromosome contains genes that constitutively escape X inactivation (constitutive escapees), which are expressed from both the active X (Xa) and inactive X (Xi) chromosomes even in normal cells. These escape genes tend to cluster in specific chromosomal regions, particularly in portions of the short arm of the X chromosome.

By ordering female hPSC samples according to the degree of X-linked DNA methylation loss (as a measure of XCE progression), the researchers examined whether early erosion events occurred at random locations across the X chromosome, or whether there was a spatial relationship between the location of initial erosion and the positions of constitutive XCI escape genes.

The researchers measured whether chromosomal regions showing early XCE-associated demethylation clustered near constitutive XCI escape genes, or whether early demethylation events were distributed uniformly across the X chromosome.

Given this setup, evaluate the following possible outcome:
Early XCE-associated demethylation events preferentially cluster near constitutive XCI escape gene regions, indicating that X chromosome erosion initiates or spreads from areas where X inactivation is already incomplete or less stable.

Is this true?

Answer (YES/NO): YES